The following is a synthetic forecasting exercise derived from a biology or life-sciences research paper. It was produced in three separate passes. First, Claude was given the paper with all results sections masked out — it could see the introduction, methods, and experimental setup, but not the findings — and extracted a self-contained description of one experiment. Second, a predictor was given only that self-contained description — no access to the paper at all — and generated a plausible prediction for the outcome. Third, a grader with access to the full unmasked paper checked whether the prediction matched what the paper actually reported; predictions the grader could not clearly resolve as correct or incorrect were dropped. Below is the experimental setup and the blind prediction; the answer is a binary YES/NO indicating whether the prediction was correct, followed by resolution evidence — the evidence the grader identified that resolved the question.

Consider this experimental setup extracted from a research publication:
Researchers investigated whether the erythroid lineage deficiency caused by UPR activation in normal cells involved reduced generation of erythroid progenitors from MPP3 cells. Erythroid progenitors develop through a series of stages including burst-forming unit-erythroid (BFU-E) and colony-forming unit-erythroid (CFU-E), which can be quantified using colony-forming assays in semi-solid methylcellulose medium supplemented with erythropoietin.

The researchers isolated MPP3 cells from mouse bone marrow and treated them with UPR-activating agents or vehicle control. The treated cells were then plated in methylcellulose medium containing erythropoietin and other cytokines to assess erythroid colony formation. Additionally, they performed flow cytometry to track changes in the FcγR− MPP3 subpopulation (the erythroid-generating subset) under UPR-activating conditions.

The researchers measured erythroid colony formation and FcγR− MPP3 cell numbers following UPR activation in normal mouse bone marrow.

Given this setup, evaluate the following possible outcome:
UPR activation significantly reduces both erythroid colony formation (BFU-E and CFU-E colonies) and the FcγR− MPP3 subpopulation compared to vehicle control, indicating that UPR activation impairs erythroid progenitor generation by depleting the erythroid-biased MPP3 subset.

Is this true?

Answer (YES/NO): YES